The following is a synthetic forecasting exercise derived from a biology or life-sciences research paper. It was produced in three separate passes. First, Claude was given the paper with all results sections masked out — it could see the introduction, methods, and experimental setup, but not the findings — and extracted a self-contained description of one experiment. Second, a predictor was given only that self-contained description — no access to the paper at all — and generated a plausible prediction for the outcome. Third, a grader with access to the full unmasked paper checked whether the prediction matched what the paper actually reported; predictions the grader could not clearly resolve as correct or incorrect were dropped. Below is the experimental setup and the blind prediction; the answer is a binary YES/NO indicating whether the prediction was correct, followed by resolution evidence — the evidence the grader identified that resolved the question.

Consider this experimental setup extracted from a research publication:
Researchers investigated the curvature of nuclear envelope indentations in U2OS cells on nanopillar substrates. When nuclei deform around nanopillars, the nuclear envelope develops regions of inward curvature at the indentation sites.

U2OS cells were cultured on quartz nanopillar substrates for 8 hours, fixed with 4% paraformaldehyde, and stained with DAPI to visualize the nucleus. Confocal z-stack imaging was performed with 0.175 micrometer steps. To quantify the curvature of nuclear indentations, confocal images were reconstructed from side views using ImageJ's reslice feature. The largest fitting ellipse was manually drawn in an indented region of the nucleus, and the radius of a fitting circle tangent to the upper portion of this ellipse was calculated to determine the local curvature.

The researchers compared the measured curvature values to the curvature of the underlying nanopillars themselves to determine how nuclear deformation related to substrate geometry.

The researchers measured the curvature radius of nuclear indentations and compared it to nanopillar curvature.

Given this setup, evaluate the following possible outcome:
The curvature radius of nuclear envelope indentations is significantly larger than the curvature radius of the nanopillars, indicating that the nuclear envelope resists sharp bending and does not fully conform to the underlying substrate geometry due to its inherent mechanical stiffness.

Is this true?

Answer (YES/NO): YES